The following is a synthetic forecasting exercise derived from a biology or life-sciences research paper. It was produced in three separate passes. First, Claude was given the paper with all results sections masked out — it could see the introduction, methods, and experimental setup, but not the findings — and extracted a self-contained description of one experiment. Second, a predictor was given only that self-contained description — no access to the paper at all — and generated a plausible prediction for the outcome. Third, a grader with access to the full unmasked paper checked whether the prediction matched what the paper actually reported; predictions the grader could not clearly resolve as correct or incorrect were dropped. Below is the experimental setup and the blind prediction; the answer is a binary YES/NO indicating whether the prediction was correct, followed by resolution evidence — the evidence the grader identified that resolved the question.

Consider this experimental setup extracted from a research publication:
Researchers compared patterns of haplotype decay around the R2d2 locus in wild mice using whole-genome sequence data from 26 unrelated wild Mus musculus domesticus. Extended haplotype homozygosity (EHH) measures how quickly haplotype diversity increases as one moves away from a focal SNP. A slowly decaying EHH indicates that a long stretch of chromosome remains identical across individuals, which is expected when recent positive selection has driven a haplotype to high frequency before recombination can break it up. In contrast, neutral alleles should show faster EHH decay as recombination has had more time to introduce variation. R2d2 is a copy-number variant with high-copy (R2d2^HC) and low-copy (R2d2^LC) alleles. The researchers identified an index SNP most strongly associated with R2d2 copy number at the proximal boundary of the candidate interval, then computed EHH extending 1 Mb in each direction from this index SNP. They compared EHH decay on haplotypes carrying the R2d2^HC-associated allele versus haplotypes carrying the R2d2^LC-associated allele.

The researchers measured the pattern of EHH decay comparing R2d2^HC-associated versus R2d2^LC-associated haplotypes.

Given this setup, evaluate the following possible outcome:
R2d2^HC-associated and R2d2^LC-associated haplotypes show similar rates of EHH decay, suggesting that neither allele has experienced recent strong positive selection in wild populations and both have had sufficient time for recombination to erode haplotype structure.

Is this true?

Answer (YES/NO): NO